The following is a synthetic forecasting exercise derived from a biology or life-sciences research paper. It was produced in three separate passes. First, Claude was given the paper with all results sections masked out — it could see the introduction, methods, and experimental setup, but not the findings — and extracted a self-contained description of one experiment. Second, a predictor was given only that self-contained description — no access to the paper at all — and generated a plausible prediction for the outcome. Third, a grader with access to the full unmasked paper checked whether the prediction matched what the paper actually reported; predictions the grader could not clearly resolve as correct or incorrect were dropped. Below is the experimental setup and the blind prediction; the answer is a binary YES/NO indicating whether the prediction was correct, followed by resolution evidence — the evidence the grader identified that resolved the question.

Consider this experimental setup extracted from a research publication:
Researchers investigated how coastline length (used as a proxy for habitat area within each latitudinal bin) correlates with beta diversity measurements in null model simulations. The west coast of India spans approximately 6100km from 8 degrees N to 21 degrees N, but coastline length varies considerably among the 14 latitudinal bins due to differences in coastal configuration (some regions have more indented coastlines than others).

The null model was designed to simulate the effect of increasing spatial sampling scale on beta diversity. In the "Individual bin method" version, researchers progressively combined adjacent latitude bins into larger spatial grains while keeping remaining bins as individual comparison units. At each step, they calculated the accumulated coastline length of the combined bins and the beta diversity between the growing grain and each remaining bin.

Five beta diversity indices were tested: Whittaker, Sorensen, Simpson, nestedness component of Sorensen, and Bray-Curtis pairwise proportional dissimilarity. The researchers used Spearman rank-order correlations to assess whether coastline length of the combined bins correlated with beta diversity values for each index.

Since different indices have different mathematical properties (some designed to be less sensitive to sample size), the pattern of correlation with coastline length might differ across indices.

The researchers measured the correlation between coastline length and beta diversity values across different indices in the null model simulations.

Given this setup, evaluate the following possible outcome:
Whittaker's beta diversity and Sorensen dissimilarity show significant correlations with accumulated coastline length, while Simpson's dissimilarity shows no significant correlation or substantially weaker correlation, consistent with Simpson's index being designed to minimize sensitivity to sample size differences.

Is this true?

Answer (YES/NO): NO